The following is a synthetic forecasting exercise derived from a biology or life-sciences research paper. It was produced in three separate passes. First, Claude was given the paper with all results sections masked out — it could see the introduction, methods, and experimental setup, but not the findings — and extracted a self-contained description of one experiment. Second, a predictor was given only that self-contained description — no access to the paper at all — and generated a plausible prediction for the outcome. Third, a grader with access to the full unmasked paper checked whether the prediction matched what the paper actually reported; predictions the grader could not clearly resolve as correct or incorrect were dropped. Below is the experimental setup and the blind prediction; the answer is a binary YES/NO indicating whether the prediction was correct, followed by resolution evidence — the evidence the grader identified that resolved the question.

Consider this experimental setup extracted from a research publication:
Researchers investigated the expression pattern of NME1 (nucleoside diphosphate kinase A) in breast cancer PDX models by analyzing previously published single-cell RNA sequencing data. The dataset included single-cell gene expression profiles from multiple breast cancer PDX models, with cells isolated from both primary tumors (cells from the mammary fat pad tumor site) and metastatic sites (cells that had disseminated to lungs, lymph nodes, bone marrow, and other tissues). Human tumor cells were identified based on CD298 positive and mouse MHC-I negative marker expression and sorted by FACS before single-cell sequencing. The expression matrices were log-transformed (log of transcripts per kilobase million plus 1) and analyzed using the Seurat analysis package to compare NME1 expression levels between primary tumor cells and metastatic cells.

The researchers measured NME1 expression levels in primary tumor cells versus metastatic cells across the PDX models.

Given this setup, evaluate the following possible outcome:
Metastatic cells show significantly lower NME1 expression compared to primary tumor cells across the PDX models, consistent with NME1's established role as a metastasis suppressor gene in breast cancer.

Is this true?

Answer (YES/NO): NO